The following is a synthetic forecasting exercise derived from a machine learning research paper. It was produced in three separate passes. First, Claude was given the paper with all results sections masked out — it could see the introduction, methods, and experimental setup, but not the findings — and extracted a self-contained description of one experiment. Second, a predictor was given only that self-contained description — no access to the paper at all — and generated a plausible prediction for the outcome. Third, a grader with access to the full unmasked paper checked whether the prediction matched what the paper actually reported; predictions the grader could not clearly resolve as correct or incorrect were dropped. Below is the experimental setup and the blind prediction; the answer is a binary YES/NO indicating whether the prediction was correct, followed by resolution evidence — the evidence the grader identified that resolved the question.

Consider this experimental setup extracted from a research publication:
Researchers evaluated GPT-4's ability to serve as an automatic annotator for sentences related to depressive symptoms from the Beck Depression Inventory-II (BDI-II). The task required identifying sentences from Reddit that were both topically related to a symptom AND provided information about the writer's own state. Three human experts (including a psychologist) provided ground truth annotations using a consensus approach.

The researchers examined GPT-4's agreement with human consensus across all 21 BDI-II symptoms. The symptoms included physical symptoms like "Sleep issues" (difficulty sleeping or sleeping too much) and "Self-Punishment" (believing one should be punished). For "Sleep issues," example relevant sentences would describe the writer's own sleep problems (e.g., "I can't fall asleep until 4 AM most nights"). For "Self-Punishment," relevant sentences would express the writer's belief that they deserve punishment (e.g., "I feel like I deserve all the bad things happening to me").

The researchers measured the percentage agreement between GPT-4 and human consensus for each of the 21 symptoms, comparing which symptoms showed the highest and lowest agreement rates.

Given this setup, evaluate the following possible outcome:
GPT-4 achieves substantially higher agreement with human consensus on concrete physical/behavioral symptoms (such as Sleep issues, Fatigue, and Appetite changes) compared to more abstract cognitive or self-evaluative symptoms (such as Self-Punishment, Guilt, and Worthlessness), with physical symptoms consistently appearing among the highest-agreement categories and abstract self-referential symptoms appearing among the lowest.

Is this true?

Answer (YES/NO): NO